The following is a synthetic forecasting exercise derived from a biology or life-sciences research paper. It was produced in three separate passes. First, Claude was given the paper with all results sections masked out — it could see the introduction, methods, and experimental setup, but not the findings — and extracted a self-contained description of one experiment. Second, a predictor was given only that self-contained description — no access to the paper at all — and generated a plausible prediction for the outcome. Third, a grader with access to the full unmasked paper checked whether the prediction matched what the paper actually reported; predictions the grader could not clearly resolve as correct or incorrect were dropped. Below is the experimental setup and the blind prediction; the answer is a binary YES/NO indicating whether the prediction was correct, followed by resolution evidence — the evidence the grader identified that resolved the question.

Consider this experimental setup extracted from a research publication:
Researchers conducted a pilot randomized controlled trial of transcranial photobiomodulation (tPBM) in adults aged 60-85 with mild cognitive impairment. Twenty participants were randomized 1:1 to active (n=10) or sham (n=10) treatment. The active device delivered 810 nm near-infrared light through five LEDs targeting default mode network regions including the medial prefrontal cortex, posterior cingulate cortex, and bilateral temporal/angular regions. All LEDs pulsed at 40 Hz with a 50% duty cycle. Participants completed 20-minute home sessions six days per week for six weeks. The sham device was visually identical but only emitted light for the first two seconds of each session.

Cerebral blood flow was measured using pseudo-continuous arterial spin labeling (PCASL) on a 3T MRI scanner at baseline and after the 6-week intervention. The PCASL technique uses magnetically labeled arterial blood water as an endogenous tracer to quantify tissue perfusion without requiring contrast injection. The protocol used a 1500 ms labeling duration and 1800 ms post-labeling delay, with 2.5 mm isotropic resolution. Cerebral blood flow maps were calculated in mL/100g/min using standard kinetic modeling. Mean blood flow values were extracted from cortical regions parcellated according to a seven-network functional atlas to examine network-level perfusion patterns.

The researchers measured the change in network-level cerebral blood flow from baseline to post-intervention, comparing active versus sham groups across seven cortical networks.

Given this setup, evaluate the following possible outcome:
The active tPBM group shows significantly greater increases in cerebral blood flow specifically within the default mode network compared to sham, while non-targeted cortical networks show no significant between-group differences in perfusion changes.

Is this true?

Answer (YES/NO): NO